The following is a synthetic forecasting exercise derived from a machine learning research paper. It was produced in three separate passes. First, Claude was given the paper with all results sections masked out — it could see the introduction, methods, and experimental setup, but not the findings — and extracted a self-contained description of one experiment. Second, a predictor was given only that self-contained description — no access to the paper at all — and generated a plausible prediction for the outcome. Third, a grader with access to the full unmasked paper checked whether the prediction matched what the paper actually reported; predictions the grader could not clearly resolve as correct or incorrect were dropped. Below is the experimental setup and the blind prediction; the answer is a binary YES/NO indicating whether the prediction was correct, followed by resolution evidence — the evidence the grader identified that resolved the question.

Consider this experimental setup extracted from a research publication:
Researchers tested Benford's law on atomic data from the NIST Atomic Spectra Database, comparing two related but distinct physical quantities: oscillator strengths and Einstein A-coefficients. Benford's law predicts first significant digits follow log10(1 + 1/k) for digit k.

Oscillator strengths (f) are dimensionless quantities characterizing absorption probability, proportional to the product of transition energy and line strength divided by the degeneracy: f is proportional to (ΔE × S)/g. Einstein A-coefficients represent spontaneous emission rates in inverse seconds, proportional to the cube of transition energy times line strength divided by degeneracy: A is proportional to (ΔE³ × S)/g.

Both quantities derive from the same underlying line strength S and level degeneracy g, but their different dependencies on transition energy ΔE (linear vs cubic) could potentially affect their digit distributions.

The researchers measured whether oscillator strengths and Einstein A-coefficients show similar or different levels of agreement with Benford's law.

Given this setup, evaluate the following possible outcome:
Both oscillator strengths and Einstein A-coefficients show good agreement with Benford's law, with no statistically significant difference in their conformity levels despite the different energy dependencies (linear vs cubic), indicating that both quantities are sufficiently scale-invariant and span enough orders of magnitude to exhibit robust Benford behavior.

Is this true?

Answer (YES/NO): YES